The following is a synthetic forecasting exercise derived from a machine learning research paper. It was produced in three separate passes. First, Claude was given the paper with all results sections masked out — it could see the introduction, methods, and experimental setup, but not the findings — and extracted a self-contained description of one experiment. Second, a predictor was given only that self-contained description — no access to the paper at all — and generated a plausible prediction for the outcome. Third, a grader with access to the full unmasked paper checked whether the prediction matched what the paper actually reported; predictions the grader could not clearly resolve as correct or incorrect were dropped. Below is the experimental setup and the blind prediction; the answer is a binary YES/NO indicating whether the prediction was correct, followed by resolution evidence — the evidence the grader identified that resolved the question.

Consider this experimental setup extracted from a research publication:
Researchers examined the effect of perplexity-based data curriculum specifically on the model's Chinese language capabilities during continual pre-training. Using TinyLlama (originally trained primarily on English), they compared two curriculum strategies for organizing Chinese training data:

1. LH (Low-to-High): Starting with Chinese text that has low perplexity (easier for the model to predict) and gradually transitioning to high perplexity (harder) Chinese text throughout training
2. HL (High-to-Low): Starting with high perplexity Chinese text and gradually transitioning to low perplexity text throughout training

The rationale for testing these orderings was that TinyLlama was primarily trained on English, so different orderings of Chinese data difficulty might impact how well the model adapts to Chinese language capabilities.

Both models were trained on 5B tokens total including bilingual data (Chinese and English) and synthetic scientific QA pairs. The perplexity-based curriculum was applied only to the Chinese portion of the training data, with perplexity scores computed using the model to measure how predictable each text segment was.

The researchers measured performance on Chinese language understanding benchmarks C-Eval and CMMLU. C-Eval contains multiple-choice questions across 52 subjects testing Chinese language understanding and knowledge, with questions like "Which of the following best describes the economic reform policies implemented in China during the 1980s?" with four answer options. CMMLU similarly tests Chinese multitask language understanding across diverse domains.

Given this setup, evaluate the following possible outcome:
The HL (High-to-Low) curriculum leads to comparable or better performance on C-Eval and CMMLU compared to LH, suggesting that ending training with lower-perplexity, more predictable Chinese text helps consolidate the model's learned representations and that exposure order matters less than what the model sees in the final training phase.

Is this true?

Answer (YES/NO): NO